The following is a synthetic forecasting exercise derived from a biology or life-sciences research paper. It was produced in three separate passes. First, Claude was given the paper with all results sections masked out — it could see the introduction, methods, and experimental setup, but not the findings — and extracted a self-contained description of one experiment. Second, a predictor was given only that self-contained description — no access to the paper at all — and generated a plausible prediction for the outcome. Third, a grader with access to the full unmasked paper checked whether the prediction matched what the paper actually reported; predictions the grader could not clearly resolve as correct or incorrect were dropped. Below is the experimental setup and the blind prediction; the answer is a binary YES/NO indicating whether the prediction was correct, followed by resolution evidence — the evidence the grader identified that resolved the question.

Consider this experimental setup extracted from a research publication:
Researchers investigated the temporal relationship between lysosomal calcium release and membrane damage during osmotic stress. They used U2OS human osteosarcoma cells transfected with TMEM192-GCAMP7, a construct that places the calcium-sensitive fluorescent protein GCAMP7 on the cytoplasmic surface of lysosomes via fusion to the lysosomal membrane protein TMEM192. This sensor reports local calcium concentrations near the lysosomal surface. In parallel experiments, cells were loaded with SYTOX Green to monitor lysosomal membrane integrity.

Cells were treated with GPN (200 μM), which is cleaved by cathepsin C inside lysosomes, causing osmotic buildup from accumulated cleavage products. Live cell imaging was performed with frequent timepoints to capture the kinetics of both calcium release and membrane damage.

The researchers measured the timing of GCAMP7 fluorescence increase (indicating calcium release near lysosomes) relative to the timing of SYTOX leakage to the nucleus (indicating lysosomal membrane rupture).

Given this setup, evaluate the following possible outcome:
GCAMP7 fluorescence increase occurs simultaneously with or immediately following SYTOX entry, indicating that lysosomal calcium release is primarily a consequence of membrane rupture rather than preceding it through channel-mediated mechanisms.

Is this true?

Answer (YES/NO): NO